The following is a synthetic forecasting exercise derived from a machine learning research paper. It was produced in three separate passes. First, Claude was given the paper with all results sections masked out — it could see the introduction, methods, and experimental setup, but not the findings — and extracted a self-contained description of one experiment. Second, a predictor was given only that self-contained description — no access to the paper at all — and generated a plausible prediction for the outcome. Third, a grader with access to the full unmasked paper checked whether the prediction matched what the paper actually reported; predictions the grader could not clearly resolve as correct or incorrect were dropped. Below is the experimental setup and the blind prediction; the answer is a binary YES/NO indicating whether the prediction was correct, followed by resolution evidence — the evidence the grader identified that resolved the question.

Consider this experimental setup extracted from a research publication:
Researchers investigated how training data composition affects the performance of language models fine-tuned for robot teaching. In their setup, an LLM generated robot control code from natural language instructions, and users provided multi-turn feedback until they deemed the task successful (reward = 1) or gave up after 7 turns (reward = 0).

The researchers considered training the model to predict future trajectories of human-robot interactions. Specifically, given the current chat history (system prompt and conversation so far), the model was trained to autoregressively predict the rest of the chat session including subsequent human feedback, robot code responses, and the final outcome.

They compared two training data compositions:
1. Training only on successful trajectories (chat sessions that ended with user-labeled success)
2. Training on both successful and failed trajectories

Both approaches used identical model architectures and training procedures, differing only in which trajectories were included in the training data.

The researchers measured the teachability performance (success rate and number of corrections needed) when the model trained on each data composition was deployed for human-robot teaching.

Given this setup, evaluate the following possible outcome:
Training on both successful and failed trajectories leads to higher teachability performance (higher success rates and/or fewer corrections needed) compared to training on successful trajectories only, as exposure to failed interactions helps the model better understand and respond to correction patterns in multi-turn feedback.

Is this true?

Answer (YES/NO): NO